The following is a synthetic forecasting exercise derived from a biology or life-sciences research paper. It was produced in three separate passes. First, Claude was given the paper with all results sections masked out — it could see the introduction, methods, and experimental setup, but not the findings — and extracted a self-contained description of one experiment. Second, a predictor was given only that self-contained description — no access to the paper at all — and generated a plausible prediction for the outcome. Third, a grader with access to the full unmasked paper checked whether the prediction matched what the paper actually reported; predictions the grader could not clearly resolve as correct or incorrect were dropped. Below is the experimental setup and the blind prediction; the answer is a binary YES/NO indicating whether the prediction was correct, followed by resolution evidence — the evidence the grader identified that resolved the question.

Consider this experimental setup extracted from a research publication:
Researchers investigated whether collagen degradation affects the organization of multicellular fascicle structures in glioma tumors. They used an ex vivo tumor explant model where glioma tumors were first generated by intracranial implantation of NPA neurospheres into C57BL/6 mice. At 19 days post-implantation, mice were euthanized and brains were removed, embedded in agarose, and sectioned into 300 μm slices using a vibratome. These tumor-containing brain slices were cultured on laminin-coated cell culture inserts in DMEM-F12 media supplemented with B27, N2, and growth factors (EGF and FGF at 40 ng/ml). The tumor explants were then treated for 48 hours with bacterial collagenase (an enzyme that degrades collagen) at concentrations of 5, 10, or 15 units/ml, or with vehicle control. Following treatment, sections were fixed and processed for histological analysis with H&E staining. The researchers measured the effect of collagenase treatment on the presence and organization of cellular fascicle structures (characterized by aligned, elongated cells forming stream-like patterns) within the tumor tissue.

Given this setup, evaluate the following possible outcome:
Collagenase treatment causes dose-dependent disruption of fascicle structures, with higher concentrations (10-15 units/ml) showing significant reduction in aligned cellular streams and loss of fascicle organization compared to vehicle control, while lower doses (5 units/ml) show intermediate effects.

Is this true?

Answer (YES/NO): YES